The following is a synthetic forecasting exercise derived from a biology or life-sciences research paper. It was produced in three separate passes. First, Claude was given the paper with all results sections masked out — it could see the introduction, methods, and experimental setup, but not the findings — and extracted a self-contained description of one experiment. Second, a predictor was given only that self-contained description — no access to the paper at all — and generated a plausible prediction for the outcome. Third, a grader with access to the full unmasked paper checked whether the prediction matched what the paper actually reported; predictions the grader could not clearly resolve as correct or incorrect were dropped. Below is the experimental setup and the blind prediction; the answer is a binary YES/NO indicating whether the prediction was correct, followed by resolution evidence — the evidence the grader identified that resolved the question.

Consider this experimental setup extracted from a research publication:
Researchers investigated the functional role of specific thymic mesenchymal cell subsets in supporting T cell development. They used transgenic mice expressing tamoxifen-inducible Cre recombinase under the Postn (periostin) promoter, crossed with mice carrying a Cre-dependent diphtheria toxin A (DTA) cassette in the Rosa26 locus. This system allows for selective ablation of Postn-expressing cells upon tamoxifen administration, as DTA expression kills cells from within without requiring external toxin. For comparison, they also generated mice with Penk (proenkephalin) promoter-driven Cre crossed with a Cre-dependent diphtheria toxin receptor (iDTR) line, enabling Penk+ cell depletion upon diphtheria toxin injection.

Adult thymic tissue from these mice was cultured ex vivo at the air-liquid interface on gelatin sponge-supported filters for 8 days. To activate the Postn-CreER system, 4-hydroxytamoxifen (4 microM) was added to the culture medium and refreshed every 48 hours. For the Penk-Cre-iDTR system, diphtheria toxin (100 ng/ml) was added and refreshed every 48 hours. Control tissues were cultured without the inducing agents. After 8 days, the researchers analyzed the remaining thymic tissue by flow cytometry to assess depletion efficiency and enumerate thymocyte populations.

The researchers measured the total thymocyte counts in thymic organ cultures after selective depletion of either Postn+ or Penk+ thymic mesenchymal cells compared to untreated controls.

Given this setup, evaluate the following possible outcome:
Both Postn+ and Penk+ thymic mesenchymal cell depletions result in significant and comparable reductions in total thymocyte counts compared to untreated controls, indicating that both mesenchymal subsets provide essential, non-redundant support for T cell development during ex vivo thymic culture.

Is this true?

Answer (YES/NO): NO